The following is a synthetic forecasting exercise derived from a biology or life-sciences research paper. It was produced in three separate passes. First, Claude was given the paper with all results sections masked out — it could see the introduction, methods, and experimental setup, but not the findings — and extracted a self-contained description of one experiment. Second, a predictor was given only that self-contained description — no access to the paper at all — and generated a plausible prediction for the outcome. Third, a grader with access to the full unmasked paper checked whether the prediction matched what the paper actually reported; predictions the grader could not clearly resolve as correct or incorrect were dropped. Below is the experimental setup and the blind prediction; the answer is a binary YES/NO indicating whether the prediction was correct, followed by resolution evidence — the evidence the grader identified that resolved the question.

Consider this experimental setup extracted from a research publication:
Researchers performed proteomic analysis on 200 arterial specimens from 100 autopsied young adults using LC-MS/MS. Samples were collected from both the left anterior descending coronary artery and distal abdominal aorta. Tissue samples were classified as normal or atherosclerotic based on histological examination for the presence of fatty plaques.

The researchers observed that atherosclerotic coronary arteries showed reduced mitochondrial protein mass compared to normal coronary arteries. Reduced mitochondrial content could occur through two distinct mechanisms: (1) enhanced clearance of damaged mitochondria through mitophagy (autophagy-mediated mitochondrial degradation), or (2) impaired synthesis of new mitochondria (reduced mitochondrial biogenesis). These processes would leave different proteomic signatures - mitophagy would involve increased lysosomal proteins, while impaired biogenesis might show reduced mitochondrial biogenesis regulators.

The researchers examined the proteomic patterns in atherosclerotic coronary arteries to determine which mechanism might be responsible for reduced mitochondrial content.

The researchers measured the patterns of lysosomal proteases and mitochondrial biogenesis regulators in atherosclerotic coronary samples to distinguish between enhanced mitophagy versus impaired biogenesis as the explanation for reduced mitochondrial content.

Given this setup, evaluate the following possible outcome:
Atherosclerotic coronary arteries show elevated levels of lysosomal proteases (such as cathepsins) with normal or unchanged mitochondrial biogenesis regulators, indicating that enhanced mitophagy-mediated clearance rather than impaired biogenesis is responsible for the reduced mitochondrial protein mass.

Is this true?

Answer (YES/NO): NO